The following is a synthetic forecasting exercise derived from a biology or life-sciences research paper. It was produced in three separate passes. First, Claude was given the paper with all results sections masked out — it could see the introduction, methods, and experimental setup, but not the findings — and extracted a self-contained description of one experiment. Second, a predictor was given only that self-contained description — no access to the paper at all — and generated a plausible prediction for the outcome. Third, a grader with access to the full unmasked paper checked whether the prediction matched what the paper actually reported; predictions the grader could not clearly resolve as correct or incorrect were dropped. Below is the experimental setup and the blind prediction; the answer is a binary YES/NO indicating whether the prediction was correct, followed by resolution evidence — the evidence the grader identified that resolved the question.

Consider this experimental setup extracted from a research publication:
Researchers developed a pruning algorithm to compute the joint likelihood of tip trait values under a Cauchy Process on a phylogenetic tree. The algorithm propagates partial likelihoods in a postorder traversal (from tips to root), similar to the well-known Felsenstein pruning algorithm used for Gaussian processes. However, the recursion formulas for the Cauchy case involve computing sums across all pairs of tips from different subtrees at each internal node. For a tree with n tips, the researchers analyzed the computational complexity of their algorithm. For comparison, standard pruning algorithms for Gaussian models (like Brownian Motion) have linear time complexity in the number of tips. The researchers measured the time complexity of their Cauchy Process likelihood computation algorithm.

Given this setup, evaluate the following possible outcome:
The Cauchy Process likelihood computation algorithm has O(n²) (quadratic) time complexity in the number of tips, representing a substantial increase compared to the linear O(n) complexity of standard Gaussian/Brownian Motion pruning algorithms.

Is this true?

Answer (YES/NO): YES